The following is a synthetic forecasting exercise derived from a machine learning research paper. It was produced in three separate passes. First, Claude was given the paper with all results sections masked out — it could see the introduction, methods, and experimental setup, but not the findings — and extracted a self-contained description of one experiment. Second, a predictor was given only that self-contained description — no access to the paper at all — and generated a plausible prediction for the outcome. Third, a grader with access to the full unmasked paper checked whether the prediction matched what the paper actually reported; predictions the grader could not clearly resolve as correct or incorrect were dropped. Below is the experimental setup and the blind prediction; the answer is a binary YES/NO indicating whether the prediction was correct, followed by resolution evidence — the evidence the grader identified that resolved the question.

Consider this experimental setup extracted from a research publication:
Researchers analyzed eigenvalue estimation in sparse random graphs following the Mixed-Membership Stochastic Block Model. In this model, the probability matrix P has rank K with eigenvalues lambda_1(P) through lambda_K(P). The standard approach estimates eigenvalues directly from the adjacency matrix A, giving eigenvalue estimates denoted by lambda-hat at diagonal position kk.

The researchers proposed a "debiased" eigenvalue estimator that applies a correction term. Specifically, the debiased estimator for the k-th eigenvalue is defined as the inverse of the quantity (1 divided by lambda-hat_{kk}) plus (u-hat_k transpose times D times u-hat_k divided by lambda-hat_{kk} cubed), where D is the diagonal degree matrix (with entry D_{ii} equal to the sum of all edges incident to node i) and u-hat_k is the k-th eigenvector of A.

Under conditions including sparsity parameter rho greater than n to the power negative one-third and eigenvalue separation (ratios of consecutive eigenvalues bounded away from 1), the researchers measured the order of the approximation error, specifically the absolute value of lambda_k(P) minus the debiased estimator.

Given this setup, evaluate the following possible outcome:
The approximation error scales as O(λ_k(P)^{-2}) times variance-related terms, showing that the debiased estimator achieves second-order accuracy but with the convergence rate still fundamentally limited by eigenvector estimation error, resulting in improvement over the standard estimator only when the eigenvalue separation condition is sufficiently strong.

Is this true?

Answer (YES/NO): NO